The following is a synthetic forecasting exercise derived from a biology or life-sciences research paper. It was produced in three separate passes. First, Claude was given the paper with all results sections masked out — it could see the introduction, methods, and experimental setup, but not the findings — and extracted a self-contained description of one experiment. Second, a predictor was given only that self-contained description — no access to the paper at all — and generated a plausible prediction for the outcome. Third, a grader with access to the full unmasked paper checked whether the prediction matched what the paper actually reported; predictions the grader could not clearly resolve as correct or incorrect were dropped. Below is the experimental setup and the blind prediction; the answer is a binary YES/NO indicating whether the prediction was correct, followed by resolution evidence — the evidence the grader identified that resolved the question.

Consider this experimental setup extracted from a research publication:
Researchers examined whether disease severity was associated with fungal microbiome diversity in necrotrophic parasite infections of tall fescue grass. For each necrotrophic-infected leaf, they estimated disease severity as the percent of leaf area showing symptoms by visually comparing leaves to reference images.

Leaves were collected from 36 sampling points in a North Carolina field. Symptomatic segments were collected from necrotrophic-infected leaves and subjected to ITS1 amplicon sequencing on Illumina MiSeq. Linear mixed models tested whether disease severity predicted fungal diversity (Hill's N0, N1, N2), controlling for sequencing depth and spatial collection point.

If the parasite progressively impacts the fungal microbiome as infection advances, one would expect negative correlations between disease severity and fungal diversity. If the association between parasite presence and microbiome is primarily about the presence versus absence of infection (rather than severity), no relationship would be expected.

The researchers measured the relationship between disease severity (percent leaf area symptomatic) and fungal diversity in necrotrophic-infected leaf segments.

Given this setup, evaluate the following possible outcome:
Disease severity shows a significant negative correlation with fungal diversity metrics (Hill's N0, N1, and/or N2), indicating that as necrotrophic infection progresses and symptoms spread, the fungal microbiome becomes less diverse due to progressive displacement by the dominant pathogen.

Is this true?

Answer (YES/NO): NO